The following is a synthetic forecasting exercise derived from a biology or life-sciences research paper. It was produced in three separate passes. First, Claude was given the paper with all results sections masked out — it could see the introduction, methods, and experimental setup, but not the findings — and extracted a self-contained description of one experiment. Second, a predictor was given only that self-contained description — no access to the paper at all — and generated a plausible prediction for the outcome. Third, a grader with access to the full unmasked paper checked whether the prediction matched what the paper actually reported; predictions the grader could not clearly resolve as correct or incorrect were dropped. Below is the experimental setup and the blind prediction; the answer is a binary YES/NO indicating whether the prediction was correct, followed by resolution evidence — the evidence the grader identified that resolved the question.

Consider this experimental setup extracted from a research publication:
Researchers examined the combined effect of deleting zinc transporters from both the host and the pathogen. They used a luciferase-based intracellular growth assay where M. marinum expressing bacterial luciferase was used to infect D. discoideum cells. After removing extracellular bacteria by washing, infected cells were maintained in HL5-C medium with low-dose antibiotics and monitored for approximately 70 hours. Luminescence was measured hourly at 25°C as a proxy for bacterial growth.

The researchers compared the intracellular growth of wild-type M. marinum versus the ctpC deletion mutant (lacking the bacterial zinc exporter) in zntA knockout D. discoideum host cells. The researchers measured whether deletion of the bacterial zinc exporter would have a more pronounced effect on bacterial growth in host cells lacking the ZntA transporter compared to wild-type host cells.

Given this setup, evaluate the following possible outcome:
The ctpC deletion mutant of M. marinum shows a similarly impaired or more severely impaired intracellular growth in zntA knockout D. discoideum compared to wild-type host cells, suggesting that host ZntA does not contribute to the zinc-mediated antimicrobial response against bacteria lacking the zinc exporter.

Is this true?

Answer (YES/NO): NO